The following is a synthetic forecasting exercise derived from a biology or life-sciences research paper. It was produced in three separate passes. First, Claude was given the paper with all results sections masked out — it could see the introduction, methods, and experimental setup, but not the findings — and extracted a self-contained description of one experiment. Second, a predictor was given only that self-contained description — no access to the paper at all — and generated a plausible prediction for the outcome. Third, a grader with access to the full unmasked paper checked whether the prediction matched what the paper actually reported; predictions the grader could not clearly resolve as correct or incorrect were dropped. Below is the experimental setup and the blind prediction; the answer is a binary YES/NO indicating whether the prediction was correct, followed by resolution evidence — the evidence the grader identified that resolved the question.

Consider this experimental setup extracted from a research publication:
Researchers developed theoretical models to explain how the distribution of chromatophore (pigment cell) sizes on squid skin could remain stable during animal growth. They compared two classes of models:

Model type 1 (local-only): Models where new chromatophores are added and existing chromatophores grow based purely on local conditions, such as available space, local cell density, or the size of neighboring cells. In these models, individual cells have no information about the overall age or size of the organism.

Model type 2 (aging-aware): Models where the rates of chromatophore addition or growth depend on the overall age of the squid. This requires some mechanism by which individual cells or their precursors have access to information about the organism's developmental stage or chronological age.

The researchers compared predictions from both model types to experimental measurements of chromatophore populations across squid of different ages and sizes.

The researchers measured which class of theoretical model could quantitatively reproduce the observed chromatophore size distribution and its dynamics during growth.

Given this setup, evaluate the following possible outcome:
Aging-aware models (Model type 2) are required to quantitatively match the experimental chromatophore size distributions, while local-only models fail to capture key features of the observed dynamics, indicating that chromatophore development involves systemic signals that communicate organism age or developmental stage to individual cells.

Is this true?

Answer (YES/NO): YES